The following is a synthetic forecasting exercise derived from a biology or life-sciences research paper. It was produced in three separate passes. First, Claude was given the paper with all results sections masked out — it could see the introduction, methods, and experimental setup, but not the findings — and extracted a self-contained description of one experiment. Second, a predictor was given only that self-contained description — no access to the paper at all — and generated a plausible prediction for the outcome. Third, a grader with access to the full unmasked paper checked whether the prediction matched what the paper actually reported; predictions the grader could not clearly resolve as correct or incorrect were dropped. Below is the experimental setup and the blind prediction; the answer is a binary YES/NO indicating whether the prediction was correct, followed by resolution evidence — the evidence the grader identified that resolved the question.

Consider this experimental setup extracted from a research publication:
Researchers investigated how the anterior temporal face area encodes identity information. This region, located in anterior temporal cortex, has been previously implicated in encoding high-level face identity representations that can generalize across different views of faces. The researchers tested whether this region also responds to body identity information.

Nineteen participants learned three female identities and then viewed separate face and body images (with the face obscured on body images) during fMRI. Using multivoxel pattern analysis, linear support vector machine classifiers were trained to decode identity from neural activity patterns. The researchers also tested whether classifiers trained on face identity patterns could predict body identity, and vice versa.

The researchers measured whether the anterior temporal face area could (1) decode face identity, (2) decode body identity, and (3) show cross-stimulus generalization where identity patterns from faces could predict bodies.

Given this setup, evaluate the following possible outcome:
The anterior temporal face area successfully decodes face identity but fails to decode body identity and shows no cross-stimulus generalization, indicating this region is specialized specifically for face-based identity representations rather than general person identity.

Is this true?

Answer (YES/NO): YES